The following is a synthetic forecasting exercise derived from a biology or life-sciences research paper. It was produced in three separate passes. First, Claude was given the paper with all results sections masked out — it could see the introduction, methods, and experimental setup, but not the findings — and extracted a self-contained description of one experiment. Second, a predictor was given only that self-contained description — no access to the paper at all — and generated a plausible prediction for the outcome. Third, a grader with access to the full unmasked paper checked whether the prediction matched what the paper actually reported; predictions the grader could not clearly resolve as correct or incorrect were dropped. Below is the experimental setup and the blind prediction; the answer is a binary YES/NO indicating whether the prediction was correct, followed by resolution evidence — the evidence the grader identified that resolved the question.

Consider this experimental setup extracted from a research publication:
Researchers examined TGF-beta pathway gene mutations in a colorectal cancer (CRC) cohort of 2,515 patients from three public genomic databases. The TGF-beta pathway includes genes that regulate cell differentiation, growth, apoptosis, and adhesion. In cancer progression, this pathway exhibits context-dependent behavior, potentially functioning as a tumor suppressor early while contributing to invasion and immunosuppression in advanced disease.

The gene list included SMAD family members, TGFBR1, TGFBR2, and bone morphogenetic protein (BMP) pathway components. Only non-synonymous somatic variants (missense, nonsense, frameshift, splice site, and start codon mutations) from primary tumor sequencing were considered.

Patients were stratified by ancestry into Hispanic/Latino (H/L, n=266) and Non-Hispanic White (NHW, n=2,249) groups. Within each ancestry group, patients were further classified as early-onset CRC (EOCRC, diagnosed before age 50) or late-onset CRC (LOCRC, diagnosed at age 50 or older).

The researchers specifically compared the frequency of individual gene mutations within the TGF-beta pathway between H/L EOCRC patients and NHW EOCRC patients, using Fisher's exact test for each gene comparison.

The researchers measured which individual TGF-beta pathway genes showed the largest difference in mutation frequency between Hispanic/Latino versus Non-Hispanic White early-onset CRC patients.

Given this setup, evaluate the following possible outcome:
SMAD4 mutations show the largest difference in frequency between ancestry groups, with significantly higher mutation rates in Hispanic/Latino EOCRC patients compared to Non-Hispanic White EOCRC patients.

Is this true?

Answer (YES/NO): NO